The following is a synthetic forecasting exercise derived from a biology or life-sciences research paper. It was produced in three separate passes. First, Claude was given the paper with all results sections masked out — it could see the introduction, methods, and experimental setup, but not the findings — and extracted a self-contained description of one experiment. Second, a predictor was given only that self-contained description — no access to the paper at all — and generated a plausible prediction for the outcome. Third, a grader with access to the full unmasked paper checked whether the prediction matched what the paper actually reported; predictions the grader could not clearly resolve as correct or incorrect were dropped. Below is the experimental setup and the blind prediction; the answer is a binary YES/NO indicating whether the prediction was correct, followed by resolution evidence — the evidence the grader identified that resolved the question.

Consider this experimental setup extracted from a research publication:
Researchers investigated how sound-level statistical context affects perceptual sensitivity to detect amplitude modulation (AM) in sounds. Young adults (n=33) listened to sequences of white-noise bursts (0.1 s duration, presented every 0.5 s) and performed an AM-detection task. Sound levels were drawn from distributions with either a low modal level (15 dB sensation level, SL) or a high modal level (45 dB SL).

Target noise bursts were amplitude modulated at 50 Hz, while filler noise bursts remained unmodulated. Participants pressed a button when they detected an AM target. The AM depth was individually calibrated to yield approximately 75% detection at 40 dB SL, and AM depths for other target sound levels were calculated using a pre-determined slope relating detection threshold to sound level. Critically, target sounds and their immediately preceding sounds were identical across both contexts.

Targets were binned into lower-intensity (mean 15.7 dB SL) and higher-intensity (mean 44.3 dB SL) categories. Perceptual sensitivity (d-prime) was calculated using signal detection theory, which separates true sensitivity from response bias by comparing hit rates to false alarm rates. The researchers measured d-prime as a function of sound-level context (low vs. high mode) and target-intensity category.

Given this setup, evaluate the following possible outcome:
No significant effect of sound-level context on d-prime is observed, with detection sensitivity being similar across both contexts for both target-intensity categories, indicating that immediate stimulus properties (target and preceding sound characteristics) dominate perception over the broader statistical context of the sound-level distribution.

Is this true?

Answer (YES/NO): NO